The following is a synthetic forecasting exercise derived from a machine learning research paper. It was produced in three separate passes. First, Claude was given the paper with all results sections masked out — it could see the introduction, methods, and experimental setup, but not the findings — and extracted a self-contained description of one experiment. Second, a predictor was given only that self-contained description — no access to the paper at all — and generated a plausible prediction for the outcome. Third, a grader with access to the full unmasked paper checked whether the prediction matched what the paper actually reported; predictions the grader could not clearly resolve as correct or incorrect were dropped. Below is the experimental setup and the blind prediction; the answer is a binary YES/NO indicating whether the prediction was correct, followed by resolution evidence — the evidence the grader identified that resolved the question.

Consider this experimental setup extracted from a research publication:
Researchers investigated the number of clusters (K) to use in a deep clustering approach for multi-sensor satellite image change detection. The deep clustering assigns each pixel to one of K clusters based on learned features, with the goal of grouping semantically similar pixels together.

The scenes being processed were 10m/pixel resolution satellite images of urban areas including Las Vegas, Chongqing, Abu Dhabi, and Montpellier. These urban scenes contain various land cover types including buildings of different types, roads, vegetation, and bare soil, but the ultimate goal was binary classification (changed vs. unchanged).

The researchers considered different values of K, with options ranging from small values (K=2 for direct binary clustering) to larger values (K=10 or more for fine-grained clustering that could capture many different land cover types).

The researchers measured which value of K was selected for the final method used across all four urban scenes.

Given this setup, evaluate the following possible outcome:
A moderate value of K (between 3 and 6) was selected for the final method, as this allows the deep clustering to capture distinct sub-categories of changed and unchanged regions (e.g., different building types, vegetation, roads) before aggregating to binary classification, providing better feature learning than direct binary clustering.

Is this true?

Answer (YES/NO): YES